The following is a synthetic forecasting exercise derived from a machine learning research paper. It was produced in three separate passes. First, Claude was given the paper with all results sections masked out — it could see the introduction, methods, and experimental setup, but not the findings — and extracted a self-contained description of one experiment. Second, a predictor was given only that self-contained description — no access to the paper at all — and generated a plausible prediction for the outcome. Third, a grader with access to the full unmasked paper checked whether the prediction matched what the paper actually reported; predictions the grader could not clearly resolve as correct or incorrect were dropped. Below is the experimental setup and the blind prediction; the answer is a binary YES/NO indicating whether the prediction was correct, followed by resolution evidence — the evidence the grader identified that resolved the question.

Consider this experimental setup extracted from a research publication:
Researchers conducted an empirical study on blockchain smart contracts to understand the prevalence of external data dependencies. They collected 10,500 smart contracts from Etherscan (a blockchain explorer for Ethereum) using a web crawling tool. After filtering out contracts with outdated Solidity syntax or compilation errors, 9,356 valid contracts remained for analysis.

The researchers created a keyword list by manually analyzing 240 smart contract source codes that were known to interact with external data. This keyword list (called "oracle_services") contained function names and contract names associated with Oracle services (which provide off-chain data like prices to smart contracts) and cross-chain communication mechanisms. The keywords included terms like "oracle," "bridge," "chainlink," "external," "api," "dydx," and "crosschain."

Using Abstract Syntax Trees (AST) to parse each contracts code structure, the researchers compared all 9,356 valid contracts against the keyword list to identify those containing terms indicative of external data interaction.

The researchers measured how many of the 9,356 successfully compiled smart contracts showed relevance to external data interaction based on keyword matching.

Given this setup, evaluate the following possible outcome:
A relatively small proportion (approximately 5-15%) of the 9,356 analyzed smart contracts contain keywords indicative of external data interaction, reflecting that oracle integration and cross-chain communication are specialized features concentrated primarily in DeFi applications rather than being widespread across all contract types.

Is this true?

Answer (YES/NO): NO